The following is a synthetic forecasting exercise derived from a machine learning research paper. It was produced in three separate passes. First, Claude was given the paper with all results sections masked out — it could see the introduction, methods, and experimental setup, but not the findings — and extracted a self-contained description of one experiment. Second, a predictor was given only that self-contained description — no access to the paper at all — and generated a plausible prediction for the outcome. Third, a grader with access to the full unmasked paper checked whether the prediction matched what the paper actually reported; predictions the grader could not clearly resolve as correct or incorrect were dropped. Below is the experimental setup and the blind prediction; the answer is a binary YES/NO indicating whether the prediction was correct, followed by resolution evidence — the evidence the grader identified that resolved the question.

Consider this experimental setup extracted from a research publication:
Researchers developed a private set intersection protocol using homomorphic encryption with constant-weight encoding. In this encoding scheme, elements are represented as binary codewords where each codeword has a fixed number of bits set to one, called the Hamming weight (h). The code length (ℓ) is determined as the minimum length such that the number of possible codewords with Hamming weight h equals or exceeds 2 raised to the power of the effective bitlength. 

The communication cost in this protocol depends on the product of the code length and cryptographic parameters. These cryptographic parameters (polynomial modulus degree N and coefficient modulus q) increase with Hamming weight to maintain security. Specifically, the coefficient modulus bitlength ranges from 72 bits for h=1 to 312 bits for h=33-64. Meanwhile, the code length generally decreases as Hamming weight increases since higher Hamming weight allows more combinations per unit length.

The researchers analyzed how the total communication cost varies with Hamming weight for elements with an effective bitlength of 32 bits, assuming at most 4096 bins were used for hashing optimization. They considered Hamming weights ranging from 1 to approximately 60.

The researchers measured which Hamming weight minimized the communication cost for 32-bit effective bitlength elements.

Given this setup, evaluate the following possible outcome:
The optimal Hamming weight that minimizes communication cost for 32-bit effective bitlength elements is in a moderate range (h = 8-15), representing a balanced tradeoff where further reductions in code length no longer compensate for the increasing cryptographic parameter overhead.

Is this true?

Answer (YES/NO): YES